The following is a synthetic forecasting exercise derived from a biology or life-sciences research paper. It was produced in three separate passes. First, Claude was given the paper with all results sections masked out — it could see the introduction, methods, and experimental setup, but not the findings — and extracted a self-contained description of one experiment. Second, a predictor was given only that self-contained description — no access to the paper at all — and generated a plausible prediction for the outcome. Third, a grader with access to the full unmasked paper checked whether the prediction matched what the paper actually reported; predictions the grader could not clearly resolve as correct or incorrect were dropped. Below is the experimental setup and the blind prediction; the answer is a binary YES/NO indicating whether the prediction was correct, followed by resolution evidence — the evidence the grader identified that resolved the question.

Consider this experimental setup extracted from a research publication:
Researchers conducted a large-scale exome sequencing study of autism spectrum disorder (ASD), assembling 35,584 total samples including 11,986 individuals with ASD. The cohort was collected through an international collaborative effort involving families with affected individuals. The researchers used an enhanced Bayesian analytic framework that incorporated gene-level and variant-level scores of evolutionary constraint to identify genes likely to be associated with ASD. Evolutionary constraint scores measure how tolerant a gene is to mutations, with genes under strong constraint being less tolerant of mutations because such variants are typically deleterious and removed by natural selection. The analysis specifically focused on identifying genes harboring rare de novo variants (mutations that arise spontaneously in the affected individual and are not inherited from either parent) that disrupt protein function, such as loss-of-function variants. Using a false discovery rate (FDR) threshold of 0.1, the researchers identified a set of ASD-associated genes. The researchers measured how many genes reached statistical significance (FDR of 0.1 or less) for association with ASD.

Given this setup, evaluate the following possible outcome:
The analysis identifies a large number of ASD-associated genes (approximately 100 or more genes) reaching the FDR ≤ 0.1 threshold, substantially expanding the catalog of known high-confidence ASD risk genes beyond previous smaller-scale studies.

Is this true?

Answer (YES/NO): YES